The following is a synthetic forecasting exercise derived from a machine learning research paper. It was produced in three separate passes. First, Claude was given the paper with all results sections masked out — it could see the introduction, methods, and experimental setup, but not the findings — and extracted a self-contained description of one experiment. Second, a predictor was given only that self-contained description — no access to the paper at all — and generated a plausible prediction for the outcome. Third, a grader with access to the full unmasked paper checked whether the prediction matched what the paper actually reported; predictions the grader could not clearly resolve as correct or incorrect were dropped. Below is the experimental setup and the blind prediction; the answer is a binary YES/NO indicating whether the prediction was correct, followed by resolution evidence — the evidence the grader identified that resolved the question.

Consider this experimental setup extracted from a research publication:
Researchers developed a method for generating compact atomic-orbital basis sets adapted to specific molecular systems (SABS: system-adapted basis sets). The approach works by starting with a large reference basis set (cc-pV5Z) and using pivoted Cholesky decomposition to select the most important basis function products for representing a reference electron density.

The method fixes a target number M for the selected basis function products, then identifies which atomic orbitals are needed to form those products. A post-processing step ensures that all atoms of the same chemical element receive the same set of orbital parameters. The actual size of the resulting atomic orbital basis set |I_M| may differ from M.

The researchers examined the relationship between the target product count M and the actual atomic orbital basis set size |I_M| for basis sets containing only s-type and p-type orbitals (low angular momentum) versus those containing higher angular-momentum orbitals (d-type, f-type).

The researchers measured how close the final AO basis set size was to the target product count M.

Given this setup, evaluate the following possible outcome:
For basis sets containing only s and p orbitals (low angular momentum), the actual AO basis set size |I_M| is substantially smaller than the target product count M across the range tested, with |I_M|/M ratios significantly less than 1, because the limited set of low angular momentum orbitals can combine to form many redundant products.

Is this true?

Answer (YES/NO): NO